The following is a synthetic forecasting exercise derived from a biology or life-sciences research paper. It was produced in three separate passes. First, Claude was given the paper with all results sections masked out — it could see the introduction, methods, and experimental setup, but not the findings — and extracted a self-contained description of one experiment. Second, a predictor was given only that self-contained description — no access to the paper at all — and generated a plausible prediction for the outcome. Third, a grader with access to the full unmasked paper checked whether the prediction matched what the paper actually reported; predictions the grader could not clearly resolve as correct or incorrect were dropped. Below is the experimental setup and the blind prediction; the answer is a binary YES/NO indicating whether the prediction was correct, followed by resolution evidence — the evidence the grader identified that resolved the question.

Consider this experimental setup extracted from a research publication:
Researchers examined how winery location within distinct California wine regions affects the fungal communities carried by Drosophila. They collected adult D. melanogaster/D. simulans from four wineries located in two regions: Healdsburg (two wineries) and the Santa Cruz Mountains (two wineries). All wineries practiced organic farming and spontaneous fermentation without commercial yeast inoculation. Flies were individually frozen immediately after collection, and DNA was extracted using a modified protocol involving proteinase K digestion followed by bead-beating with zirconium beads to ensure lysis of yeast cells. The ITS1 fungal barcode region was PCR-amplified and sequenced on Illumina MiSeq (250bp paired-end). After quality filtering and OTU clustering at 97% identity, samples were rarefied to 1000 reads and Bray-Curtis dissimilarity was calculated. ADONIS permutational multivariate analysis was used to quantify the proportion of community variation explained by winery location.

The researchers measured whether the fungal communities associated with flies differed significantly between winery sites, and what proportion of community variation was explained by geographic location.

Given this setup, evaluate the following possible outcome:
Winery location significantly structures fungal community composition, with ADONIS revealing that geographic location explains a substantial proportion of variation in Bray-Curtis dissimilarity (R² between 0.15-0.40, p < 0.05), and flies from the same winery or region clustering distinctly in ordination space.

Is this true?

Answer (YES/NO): NO